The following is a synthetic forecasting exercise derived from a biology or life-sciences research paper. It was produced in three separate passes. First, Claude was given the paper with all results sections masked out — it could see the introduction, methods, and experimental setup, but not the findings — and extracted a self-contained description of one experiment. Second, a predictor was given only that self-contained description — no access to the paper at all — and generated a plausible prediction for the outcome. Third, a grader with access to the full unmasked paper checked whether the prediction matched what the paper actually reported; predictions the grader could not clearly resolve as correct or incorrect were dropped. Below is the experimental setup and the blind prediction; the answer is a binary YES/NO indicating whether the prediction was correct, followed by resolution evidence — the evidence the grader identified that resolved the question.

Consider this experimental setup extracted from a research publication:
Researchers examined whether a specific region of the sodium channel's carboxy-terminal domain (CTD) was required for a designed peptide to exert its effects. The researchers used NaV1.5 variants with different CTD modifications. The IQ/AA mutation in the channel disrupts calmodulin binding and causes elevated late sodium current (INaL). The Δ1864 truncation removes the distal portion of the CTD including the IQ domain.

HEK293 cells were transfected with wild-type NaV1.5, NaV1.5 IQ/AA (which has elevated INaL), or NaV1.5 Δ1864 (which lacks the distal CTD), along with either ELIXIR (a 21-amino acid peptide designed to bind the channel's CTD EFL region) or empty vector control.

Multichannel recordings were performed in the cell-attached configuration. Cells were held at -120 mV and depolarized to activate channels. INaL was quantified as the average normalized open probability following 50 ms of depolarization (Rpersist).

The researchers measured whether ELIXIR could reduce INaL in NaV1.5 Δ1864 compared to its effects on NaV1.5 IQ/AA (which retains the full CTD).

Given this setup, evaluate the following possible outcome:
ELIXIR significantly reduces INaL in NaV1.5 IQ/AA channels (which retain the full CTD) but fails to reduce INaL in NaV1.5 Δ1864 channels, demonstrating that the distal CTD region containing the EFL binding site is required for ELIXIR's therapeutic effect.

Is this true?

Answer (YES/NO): NO